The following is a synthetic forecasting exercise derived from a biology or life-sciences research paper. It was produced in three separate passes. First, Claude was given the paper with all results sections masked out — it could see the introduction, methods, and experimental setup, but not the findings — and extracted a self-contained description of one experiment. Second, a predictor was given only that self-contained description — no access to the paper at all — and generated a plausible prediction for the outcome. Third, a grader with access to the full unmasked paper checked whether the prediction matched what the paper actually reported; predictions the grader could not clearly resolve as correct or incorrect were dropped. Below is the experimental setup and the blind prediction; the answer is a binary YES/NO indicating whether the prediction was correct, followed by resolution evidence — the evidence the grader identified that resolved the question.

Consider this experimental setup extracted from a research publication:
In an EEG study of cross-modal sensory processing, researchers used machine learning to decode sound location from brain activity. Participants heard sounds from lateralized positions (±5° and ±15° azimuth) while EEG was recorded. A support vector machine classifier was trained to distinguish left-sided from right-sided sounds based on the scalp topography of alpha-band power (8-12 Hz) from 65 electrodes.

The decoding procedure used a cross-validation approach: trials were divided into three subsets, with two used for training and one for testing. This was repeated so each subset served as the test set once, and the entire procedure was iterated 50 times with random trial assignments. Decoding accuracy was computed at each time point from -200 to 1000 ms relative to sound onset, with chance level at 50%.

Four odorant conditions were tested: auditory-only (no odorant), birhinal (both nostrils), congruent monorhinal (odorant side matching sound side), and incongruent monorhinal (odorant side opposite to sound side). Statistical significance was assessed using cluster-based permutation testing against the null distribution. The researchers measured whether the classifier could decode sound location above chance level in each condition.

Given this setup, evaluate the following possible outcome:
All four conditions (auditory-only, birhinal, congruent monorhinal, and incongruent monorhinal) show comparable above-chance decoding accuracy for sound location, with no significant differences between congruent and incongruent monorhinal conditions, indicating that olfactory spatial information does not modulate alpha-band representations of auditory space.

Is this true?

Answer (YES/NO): NO